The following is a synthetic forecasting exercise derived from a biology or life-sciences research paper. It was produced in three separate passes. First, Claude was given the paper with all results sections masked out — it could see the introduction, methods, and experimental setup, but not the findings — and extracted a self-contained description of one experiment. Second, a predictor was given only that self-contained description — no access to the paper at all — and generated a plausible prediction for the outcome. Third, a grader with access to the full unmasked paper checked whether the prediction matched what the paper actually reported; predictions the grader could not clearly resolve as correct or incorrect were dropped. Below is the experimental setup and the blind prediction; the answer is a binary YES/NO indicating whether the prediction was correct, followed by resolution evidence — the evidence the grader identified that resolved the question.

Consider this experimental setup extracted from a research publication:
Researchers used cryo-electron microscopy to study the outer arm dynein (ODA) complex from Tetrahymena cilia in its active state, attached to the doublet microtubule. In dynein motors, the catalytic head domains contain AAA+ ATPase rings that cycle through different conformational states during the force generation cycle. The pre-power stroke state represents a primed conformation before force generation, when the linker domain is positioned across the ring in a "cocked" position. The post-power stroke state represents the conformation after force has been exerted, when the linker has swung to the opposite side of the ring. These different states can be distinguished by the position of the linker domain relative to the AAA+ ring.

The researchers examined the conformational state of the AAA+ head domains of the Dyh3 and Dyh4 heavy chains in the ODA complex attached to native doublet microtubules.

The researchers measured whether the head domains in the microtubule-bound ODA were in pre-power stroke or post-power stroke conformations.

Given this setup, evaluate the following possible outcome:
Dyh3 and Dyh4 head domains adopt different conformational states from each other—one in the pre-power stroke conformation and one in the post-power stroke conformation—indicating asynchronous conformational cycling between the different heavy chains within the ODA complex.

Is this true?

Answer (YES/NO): NO